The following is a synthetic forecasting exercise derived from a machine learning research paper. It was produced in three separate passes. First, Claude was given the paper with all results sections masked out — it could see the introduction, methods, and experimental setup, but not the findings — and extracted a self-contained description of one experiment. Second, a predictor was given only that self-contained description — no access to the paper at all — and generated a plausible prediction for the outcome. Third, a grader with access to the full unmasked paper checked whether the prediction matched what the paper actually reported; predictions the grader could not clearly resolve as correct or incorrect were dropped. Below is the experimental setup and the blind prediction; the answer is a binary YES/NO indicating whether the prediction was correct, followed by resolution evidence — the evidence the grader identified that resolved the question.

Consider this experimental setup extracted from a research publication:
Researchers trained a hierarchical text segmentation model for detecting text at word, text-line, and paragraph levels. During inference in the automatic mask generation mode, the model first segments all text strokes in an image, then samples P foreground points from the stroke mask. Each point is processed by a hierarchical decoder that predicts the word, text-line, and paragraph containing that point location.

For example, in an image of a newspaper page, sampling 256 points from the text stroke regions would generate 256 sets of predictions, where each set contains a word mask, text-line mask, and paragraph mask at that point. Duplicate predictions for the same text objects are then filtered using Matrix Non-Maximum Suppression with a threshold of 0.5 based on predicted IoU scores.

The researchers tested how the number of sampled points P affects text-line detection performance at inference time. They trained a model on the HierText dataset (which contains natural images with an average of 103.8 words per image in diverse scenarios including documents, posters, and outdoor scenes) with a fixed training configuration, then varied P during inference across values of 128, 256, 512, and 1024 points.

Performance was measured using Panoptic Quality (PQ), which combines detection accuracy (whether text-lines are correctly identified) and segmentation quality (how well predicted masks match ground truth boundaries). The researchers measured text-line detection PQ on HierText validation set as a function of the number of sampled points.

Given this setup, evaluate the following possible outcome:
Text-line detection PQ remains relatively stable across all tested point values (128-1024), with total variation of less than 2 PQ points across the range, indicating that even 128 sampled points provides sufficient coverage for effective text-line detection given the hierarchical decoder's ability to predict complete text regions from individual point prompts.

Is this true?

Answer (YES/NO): NO